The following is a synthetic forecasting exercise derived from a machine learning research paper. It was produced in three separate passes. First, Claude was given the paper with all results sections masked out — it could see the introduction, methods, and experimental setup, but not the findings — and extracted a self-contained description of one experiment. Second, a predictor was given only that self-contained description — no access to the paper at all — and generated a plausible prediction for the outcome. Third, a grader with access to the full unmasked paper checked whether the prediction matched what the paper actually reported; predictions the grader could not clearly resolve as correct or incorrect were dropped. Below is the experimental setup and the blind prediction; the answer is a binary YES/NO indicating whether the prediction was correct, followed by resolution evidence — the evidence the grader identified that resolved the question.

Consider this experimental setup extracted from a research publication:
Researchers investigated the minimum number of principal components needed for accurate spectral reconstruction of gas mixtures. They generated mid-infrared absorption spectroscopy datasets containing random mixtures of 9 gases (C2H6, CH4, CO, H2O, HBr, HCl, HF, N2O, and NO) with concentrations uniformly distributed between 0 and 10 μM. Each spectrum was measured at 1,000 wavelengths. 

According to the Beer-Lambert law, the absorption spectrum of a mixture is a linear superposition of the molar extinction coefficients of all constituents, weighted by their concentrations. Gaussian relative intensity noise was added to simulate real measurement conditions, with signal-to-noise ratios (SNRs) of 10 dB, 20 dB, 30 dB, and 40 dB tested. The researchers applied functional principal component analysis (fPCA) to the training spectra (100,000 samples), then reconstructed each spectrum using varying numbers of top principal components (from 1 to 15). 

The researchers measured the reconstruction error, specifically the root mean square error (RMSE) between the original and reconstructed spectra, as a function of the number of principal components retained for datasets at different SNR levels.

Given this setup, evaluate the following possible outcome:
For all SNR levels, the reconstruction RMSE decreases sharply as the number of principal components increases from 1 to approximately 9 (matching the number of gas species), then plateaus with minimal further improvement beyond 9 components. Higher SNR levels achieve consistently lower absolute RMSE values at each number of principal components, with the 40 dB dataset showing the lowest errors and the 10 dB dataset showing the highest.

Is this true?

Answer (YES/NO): NO